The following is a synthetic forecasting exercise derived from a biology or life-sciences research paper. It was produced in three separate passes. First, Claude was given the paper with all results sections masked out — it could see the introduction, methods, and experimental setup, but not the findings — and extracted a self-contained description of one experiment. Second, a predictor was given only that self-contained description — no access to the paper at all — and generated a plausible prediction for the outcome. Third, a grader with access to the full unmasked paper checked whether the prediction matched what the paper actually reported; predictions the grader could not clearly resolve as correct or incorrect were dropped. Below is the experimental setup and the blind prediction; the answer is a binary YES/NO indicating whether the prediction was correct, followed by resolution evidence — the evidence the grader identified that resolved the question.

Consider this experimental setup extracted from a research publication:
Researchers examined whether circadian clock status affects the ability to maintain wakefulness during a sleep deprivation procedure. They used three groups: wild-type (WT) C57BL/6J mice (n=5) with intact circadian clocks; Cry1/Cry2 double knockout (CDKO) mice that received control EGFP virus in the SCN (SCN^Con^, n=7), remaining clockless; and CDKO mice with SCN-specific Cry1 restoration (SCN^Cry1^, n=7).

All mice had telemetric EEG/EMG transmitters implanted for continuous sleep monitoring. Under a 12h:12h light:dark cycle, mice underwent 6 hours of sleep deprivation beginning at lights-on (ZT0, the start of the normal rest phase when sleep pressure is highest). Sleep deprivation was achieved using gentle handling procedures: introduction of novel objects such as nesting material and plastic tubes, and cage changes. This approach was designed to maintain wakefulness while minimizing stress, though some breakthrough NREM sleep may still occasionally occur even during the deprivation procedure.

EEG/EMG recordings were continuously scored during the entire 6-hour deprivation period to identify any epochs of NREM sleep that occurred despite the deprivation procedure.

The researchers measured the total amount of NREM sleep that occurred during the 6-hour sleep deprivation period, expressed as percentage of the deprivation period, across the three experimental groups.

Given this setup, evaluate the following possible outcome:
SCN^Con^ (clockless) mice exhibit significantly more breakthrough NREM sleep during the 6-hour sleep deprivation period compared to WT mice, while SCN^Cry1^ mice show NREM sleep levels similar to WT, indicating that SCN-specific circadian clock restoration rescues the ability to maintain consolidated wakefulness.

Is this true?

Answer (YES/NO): NO